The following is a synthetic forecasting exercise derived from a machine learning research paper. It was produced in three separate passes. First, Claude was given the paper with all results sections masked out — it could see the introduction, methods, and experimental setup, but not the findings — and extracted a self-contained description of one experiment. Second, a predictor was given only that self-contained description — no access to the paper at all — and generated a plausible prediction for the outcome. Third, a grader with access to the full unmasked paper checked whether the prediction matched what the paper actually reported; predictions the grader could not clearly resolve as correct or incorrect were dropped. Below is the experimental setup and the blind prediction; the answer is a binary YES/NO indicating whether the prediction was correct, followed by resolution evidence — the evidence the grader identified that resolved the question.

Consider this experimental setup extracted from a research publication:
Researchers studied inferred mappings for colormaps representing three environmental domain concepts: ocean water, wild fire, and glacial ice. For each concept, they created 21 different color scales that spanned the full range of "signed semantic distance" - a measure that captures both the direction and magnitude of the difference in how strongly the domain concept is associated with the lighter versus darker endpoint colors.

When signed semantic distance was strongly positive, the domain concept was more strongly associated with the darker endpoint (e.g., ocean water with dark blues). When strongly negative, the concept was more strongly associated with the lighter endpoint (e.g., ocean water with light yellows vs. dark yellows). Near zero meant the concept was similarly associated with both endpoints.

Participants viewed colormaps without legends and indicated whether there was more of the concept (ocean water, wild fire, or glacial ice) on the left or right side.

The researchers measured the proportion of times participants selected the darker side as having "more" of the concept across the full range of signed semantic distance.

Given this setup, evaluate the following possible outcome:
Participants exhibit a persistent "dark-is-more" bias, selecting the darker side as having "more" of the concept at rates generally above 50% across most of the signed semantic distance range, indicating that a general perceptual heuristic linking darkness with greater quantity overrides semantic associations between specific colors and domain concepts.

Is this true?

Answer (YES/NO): NO